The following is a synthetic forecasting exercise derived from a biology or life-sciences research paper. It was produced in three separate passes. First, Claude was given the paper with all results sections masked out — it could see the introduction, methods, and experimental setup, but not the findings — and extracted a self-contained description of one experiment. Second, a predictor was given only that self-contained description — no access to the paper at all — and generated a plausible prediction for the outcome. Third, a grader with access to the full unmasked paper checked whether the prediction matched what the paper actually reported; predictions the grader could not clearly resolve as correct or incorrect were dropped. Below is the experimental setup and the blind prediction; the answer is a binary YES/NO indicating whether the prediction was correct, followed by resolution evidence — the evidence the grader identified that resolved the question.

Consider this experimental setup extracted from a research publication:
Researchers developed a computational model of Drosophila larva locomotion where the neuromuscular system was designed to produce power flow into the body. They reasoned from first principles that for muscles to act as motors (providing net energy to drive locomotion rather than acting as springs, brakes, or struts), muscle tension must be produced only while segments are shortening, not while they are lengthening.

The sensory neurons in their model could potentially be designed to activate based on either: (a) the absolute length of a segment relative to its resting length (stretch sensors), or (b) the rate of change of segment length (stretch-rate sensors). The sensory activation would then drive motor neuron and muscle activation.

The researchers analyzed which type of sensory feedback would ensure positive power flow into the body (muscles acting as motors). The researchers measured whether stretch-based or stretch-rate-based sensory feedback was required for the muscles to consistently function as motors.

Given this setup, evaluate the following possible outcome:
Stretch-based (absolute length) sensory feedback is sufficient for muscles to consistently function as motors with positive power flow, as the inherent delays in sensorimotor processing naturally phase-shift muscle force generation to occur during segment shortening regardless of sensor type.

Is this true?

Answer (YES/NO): NO